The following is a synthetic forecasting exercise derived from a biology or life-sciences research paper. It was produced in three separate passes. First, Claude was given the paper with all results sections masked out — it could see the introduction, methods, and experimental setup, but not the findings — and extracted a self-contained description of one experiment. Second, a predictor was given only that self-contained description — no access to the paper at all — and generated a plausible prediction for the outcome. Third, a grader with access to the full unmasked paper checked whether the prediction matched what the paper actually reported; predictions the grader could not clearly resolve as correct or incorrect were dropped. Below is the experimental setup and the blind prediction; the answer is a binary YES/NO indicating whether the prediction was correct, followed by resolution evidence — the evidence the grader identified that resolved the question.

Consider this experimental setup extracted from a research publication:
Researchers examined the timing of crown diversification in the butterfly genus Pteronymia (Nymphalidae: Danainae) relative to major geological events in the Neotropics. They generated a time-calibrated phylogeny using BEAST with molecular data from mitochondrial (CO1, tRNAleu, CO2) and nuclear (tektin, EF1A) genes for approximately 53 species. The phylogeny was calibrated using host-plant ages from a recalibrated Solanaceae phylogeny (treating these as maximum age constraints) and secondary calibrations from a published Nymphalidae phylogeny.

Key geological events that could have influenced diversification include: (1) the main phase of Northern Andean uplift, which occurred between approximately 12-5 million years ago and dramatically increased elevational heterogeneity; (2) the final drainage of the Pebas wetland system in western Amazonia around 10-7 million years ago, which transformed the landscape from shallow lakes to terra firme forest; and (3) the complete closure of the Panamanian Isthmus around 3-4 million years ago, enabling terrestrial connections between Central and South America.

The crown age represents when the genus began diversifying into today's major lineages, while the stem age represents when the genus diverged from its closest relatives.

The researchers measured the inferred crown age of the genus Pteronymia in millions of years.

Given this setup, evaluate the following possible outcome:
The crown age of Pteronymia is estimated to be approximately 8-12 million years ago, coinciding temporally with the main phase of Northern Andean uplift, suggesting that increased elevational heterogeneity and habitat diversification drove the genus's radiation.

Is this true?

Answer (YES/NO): YES